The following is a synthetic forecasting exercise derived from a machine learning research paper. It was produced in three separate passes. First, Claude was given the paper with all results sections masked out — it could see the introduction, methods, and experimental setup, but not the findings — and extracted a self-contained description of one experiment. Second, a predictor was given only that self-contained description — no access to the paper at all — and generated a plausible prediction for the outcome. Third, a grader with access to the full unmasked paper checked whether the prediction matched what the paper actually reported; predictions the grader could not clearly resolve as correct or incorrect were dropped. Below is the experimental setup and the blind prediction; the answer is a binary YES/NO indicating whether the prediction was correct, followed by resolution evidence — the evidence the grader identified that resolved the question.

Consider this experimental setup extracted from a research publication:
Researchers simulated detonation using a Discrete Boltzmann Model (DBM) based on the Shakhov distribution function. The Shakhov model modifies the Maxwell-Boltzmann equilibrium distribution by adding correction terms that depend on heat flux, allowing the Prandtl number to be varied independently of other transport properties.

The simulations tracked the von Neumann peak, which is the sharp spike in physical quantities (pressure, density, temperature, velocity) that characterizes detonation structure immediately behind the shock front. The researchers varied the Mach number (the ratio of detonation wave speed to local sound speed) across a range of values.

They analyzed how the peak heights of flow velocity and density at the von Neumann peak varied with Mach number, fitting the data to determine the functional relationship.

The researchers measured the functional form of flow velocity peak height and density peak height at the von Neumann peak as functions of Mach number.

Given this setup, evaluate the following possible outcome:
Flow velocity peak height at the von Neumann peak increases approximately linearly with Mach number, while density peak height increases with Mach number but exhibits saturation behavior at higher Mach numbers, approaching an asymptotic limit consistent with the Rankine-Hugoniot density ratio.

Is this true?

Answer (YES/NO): NO